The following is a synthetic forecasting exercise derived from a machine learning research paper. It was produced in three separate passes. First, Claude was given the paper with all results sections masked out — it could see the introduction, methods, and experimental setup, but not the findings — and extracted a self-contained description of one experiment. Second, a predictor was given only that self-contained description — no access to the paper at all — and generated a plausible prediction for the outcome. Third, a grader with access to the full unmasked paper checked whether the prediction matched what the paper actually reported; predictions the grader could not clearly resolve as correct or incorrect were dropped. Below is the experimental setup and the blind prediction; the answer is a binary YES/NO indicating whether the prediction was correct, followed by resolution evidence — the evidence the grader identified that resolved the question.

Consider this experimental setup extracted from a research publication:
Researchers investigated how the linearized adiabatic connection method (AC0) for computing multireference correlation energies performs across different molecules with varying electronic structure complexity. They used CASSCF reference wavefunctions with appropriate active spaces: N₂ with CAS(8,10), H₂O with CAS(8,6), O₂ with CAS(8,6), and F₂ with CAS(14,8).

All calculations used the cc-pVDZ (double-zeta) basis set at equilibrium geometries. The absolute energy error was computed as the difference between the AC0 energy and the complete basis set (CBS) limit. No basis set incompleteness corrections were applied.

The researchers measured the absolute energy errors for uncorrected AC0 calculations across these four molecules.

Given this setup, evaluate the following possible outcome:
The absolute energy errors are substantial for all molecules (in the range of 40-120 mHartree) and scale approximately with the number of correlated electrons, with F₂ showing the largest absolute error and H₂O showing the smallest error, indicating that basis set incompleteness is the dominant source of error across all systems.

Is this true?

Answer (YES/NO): NO